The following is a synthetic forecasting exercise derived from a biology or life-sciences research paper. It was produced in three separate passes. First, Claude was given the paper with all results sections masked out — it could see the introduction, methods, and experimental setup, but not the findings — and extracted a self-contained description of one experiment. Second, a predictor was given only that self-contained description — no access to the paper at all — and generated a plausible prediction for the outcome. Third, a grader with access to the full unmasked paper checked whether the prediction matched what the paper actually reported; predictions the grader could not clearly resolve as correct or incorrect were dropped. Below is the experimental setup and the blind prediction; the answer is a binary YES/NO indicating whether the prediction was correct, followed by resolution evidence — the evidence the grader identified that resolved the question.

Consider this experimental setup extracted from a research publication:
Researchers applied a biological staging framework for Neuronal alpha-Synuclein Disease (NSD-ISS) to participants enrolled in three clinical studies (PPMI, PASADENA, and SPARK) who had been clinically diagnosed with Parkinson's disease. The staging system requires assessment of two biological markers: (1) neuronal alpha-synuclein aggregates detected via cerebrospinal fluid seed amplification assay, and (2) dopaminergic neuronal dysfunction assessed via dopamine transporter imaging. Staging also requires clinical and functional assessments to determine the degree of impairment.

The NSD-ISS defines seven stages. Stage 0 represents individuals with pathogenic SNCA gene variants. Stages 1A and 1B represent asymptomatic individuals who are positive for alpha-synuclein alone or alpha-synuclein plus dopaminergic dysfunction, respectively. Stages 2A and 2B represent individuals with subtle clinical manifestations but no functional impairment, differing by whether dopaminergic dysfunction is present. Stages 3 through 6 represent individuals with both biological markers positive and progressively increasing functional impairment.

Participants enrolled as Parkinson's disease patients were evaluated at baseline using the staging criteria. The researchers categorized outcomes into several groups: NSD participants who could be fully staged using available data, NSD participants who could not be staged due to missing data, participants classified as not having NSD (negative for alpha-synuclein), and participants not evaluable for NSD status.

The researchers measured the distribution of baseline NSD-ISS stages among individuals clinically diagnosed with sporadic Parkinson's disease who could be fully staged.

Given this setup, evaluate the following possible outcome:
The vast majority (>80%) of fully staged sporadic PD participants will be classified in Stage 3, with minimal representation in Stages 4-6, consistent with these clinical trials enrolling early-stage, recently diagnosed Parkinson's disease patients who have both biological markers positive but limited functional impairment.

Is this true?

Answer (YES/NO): NO